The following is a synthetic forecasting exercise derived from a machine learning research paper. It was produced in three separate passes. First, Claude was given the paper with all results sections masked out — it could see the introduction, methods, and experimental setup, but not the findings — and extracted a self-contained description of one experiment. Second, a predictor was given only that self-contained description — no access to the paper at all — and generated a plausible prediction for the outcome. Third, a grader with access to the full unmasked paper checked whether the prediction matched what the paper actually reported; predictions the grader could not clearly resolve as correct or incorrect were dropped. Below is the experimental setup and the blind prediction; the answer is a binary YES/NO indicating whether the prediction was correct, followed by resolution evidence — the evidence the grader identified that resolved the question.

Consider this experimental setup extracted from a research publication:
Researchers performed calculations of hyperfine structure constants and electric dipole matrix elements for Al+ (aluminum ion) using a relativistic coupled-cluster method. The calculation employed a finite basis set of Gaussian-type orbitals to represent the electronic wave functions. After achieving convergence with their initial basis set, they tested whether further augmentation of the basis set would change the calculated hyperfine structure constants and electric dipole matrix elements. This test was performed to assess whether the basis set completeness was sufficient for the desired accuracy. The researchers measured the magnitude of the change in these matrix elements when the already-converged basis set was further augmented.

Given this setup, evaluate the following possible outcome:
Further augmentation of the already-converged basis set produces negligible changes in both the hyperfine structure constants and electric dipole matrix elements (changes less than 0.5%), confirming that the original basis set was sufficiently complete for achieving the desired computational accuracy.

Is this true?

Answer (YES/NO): YES